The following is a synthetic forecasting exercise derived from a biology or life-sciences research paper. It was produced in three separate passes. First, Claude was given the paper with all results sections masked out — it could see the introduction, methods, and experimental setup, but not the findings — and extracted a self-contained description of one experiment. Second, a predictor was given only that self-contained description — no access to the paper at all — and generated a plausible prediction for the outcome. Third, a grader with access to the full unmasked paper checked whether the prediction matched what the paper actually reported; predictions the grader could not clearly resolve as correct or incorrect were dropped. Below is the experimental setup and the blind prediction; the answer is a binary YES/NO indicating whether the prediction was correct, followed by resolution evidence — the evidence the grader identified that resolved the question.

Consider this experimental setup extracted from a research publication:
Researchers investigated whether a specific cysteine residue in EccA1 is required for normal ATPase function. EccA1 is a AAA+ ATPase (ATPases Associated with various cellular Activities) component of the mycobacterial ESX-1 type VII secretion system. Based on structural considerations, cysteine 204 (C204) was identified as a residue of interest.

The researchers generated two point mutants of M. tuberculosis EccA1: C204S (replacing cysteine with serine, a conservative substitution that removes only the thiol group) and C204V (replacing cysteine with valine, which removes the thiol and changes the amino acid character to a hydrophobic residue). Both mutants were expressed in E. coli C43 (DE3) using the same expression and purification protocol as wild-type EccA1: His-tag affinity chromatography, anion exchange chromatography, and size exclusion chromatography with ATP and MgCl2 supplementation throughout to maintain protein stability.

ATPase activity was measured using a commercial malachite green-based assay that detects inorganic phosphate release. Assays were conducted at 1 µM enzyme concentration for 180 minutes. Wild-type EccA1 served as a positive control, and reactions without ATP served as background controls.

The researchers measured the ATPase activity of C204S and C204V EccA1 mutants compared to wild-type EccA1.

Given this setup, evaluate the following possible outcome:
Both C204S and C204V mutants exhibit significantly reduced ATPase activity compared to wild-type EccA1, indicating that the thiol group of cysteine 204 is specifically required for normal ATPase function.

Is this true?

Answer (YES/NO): NO